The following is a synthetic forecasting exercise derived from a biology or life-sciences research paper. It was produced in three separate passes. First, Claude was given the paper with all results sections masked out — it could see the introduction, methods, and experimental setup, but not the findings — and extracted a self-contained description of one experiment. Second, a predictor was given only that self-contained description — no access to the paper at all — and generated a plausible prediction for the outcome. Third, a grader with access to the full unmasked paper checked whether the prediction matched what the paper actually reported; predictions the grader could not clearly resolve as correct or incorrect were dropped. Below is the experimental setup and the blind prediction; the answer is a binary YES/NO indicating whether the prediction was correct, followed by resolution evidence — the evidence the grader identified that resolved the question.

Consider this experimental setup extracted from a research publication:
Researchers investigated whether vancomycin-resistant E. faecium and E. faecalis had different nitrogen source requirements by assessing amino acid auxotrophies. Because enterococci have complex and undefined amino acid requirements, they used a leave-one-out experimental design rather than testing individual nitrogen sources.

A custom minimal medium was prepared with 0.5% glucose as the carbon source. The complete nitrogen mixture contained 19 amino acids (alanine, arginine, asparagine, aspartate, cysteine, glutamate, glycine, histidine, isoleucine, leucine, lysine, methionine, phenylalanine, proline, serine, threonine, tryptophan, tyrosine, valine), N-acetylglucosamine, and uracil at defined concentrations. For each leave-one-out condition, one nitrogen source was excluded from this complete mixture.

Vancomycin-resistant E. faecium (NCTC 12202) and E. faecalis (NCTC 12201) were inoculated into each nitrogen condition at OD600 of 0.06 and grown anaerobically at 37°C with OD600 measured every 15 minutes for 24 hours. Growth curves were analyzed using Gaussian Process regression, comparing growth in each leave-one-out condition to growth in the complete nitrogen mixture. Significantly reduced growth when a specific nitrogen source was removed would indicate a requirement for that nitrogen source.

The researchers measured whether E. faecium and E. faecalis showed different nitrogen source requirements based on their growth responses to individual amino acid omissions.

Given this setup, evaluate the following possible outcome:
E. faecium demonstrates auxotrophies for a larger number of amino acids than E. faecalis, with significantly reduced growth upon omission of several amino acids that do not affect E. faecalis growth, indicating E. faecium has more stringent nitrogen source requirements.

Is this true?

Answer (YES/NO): YES